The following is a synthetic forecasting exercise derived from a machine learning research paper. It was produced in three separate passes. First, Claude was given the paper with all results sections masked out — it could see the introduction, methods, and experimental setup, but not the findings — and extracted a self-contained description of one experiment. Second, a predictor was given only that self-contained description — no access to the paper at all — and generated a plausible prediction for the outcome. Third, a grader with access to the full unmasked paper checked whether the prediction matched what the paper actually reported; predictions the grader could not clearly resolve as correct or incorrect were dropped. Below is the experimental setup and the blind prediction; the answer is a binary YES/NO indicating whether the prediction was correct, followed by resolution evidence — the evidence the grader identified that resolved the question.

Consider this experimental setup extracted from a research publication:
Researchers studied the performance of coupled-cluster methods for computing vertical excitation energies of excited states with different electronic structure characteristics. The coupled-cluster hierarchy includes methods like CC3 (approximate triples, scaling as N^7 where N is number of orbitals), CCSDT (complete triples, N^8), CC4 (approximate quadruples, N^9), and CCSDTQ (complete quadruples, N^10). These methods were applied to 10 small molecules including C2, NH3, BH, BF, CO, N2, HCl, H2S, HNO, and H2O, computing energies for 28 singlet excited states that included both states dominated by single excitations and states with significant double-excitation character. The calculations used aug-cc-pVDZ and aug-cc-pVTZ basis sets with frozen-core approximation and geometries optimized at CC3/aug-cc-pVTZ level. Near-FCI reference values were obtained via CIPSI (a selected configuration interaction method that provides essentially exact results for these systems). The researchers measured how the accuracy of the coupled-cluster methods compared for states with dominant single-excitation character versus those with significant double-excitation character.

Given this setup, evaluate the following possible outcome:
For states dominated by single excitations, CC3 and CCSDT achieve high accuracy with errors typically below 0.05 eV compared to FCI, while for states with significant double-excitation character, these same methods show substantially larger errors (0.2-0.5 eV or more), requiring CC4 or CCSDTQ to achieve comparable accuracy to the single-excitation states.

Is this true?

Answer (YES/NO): NO